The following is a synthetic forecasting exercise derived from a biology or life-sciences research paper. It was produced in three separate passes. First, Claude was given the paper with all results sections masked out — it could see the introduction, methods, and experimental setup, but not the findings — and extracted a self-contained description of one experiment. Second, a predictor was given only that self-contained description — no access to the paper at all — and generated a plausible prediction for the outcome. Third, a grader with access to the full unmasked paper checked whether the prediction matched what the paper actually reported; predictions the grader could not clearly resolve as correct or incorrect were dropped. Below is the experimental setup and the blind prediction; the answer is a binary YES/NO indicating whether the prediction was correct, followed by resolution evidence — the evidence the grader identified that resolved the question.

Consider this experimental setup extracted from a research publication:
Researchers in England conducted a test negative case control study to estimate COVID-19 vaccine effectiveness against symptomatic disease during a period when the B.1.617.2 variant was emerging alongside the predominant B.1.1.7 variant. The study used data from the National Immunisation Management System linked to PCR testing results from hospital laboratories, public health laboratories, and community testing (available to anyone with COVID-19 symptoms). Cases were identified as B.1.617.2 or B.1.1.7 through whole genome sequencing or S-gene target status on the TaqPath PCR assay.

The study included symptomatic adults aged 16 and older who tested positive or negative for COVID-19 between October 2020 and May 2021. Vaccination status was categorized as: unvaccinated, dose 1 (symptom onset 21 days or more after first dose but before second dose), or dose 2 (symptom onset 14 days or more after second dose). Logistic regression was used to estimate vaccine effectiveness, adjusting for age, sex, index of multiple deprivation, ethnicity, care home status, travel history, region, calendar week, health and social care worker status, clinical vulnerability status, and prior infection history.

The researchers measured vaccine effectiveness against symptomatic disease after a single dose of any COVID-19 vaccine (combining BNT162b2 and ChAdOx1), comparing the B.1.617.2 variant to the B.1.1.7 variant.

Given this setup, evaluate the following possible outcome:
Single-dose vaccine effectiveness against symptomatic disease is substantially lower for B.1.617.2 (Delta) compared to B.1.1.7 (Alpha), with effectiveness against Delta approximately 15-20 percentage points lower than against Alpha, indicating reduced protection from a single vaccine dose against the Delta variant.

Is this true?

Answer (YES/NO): YES